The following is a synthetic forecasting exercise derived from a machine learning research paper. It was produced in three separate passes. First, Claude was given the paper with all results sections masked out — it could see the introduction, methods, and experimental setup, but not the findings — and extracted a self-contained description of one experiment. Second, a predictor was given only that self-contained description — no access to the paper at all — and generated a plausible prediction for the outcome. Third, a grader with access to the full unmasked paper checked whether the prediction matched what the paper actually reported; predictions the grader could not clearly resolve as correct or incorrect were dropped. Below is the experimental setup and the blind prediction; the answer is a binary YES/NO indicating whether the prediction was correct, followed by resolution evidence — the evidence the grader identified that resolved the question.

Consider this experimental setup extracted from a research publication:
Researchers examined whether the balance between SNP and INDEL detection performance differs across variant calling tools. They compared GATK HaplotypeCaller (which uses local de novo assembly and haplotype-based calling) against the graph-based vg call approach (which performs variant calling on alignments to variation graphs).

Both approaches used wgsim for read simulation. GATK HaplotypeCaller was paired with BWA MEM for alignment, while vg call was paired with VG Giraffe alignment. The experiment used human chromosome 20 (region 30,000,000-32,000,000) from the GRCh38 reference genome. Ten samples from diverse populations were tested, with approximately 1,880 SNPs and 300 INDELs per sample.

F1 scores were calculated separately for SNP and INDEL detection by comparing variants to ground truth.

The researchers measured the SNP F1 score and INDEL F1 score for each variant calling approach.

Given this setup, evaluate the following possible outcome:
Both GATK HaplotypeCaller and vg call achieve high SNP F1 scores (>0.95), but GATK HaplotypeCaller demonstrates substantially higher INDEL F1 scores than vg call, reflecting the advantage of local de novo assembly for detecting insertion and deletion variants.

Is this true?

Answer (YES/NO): NO